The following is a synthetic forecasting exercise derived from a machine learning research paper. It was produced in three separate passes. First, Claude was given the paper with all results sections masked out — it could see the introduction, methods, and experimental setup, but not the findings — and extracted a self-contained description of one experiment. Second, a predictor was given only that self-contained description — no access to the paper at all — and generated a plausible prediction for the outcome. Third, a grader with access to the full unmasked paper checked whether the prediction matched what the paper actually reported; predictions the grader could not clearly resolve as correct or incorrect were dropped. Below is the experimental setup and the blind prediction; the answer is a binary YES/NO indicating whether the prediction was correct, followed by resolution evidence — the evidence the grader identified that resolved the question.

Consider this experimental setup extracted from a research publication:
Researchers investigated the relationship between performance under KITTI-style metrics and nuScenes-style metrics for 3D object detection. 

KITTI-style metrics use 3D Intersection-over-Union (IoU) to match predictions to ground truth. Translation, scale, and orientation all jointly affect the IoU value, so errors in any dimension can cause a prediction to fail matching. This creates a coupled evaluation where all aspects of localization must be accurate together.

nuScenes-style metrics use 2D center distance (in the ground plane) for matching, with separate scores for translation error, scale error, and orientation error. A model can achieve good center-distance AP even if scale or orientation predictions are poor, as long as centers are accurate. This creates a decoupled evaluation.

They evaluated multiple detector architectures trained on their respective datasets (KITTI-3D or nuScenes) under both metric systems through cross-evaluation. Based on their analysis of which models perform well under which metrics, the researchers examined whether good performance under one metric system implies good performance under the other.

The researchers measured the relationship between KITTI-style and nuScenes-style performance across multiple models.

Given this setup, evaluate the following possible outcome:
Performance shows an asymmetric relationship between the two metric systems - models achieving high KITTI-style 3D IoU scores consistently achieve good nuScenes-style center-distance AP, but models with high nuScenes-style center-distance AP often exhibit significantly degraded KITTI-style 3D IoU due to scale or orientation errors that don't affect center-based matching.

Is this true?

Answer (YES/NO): YES